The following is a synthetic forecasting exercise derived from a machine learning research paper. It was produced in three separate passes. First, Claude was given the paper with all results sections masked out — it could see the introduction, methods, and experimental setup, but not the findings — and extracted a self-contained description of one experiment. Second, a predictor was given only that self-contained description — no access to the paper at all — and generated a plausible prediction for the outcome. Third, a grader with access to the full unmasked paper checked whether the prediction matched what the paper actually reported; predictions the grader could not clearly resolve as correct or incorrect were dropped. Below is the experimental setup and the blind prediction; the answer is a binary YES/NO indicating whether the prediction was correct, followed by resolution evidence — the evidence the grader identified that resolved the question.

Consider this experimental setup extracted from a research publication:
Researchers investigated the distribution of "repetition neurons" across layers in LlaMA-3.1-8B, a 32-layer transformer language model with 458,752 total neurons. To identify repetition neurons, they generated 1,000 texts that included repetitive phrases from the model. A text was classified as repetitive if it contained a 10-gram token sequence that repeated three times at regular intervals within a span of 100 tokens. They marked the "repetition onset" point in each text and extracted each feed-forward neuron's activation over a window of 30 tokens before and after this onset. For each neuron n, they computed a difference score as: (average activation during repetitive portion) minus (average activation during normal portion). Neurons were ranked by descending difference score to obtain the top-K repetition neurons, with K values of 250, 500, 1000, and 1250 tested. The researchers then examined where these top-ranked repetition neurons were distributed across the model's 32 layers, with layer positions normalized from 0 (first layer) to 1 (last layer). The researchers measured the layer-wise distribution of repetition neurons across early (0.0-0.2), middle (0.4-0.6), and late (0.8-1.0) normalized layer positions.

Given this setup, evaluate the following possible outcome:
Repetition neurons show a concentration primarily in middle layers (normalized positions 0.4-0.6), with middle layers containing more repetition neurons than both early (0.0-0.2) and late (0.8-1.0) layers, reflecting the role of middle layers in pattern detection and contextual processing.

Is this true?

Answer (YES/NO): NO